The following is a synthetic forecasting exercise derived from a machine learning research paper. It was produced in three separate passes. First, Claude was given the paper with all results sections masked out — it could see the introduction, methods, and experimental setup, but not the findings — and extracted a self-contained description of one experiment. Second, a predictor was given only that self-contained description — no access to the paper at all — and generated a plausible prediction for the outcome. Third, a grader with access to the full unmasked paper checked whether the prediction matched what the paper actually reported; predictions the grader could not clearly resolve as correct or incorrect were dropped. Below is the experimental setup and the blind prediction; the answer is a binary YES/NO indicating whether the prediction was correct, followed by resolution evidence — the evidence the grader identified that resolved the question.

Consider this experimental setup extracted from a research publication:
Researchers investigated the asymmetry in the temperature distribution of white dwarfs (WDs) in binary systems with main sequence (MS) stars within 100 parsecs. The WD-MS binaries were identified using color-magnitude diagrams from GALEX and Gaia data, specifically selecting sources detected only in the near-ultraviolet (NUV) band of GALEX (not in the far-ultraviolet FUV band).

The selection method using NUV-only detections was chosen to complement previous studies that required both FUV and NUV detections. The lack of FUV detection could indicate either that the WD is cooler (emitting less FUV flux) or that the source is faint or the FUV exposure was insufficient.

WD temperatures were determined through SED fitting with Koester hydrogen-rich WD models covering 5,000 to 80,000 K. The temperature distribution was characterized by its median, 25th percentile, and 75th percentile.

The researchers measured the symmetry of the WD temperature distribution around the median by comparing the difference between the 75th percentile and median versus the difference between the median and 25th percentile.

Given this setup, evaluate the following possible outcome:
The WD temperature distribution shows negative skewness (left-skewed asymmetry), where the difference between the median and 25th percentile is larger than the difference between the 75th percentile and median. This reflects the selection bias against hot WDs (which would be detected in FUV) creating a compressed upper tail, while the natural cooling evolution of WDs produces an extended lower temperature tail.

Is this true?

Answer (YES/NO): NO